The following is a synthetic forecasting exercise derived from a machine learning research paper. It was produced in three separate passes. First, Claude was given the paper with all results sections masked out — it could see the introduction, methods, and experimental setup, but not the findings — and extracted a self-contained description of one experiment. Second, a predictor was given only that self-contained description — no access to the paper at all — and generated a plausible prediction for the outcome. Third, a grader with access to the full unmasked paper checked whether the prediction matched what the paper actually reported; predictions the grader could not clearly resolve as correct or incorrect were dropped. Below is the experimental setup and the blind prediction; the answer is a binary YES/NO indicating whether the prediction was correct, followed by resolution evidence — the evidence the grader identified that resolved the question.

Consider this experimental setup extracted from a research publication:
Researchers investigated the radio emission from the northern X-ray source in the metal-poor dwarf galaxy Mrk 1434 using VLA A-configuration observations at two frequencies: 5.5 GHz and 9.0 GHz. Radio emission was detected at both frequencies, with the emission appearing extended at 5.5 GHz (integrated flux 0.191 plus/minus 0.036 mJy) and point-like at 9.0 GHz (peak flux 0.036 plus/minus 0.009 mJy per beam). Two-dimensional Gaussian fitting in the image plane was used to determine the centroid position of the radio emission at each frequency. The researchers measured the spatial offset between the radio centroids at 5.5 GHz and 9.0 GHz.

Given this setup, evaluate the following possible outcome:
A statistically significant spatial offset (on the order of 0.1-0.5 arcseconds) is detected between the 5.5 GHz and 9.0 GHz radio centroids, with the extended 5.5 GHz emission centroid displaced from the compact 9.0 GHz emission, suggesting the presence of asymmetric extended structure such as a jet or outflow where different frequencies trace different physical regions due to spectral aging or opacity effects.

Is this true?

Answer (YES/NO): YES